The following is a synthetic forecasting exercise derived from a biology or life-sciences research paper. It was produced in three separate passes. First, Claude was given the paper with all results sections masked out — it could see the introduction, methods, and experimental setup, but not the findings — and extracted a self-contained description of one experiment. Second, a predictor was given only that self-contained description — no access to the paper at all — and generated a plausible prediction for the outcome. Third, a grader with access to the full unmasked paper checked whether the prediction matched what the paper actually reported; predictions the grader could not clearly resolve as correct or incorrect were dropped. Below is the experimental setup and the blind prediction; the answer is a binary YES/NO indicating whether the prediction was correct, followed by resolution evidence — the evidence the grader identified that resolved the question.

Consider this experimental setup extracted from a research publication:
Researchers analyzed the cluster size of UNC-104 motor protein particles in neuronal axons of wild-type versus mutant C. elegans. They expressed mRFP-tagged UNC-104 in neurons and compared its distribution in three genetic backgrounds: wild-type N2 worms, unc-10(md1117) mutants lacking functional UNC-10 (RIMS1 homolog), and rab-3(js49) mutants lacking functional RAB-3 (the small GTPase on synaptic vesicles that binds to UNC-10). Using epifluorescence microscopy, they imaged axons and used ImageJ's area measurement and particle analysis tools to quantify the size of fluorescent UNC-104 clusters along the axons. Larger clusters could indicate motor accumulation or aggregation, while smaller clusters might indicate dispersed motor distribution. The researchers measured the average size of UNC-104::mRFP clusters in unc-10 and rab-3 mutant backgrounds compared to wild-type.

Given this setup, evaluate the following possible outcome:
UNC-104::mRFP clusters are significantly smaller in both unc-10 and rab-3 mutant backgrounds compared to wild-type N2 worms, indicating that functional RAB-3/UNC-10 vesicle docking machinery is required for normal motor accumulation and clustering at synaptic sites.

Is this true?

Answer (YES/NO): YES